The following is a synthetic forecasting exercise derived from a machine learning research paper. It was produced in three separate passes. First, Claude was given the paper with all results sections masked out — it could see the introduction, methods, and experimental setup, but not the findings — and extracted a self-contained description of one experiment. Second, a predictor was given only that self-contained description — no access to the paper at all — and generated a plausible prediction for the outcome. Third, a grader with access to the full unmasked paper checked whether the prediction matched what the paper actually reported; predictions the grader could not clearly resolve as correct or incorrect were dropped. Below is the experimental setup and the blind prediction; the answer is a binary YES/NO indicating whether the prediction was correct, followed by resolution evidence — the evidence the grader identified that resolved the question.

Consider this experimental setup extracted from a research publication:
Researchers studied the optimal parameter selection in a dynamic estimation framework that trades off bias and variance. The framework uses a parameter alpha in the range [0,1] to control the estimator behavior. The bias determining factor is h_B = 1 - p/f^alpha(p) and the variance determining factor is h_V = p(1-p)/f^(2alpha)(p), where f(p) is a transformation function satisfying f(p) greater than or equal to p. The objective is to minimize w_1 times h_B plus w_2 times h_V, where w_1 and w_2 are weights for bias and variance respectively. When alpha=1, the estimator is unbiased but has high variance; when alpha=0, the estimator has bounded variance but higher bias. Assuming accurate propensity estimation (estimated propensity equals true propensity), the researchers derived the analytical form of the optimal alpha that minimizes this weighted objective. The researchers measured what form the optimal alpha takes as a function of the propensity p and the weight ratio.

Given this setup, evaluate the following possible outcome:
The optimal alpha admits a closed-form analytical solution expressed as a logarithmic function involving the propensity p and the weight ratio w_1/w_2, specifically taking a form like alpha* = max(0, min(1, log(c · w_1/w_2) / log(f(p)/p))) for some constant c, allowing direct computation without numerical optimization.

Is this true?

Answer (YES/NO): NO